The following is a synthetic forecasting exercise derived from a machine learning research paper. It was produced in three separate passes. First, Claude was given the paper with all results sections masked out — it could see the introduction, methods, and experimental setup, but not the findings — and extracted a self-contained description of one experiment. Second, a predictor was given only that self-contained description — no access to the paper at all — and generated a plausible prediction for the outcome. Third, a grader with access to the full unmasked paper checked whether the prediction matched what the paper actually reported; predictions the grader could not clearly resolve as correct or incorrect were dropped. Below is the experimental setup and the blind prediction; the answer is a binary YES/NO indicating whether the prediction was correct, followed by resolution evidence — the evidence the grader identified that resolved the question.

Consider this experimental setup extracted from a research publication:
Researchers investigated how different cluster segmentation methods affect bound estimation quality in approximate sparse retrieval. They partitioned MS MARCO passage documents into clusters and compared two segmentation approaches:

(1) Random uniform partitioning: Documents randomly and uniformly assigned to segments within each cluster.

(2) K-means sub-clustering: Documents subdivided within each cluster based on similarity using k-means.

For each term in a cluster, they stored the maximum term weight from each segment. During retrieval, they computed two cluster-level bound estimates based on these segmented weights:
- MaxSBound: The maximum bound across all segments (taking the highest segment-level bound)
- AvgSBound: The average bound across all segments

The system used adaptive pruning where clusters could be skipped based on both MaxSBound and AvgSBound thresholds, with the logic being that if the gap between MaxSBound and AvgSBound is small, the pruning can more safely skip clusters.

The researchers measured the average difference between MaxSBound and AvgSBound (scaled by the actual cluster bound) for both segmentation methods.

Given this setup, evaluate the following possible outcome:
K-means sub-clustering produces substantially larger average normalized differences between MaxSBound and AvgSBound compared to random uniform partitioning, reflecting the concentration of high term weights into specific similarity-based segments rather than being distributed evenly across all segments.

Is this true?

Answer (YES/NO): YES